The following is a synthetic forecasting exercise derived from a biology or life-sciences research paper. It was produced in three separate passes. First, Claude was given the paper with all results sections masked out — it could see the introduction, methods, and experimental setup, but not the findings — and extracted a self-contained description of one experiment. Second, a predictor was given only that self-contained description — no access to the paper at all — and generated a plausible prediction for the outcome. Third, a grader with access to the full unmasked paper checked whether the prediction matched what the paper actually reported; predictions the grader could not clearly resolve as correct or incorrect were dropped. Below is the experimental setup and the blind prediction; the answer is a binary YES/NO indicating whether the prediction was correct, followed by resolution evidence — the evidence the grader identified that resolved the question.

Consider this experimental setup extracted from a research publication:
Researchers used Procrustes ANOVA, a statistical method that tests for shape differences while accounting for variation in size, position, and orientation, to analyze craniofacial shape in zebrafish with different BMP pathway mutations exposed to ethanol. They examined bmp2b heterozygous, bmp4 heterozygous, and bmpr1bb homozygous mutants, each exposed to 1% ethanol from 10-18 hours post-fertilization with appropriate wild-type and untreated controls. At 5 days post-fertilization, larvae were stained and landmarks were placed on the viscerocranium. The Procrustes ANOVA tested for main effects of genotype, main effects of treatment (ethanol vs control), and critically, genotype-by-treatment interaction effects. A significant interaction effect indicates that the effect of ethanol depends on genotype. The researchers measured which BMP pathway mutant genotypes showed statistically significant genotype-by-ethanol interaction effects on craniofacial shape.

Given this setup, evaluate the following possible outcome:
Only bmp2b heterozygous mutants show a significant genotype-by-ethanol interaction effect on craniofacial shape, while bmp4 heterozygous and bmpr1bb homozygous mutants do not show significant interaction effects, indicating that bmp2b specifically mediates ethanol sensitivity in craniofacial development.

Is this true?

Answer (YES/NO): NO